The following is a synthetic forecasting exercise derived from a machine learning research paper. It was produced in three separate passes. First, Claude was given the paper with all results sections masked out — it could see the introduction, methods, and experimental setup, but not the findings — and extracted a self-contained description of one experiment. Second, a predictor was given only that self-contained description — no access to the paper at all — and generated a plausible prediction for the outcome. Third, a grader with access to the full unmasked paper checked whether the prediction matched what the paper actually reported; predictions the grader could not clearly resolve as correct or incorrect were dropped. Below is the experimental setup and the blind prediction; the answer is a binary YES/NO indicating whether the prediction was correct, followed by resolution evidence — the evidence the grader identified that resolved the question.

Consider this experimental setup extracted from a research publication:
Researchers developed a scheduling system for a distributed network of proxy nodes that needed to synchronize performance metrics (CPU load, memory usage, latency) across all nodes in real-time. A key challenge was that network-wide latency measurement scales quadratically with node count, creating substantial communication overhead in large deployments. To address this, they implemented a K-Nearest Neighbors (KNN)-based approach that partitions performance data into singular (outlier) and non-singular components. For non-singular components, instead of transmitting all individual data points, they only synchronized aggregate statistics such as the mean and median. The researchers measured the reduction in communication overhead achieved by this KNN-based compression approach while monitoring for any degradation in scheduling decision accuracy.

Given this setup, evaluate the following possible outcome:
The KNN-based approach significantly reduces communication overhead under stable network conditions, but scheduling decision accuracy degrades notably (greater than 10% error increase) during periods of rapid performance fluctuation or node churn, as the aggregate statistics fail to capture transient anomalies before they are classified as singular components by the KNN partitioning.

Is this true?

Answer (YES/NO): NO